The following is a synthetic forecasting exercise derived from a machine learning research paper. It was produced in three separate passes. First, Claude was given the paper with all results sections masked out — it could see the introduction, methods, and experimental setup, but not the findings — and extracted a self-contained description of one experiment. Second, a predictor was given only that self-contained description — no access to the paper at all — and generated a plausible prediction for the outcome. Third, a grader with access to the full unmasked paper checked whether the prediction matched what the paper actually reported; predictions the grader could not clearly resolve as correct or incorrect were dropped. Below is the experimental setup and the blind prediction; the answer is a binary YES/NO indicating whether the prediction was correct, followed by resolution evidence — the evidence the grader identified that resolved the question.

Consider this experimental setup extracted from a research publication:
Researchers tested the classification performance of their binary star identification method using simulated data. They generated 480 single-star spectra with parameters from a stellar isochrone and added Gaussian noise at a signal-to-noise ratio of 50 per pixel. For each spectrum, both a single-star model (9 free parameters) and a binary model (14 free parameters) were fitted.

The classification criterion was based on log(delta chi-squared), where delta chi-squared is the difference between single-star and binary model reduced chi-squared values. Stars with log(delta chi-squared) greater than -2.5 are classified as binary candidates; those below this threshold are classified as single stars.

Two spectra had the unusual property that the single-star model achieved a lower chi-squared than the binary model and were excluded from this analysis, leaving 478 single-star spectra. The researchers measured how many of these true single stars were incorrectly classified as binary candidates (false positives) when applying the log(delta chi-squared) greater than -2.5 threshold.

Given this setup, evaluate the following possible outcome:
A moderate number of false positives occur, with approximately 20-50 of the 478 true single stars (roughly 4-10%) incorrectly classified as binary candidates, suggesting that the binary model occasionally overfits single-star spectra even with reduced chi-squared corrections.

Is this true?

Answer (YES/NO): NO